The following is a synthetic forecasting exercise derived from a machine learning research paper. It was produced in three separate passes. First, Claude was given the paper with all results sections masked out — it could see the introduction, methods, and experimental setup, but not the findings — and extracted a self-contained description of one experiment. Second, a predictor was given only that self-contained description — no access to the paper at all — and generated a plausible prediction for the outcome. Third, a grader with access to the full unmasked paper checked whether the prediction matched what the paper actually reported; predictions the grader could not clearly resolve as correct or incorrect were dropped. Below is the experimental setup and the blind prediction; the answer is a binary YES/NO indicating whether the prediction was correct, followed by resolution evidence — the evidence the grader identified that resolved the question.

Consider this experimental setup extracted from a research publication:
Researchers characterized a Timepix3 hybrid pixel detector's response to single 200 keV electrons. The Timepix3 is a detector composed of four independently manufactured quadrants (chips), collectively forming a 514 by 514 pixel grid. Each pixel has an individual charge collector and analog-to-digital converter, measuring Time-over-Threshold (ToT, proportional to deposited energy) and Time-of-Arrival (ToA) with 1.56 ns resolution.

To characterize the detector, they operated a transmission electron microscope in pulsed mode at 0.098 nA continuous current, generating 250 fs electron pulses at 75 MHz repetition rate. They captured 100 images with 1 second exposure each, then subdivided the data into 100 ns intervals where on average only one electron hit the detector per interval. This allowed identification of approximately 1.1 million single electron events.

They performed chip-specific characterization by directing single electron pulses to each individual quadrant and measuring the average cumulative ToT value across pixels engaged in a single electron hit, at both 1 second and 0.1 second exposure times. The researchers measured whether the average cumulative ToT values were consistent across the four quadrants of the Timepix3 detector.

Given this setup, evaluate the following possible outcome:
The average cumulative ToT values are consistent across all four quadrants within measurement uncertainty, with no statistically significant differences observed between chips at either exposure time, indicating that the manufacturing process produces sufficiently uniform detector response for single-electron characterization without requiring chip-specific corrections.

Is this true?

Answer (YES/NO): NO